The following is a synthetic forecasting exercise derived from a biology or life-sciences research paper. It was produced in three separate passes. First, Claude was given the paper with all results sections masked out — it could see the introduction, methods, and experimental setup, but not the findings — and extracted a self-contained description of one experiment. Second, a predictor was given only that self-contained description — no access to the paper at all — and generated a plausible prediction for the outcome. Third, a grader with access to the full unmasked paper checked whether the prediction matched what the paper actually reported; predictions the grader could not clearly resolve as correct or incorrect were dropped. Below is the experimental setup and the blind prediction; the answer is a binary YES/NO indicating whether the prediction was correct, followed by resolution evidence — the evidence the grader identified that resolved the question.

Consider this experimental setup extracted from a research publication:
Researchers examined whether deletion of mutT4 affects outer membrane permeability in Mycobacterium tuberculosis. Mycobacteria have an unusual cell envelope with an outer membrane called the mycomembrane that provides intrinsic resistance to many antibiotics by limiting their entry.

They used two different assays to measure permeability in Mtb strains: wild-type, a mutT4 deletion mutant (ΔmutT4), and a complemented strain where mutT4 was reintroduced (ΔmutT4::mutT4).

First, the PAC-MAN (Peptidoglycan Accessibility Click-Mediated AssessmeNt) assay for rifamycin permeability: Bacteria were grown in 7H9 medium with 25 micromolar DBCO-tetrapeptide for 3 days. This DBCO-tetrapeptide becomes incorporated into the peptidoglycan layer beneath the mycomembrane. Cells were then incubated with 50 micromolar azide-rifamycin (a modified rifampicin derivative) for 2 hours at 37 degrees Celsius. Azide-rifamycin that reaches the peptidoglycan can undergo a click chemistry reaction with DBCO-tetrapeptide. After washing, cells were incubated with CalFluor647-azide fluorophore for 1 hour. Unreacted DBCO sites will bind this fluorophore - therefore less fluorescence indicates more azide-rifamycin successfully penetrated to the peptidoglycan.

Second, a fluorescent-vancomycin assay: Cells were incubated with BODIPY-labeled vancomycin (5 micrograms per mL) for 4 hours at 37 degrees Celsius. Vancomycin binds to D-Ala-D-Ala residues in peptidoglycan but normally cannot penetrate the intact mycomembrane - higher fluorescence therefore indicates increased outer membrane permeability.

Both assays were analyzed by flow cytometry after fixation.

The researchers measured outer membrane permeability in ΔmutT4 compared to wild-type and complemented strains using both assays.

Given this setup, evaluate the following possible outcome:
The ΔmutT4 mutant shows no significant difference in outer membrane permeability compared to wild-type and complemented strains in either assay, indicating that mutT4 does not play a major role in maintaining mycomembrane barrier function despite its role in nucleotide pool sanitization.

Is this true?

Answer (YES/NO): NO